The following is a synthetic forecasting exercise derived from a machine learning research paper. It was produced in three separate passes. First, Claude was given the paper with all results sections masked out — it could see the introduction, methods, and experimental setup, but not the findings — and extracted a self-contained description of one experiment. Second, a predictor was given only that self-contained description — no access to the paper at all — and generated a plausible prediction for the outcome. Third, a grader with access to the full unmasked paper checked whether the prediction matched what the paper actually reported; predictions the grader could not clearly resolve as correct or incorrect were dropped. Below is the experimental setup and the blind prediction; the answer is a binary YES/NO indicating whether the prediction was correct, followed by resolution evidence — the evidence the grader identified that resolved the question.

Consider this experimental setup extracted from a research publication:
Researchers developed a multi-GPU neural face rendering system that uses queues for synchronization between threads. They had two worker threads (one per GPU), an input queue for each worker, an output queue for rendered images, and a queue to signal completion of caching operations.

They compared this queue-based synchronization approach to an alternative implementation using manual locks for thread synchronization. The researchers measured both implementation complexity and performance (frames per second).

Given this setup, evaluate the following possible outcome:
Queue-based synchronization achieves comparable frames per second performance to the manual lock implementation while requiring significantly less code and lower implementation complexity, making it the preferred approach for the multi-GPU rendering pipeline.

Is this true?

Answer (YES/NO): YES